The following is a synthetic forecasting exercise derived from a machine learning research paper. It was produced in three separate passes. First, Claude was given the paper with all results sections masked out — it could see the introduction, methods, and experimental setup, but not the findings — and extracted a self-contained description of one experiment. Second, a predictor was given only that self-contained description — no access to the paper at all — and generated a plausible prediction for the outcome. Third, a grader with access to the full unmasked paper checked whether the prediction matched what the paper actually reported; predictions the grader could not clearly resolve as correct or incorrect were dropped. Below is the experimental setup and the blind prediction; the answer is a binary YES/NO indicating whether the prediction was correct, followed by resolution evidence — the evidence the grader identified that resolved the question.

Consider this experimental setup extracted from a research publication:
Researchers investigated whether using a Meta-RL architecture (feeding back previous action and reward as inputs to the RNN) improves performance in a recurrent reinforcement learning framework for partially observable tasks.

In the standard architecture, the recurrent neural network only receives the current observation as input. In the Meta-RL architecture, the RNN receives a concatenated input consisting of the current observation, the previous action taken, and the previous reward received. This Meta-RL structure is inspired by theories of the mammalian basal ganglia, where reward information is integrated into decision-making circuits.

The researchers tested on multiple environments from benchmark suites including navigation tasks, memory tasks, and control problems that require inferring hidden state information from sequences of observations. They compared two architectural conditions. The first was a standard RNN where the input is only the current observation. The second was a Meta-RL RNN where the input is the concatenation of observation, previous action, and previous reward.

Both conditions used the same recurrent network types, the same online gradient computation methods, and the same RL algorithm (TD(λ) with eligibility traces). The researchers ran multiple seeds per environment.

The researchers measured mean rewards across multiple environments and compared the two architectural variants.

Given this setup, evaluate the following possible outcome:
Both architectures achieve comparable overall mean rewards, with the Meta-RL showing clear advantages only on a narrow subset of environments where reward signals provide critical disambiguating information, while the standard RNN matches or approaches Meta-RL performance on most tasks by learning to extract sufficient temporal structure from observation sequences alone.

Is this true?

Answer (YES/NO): YES